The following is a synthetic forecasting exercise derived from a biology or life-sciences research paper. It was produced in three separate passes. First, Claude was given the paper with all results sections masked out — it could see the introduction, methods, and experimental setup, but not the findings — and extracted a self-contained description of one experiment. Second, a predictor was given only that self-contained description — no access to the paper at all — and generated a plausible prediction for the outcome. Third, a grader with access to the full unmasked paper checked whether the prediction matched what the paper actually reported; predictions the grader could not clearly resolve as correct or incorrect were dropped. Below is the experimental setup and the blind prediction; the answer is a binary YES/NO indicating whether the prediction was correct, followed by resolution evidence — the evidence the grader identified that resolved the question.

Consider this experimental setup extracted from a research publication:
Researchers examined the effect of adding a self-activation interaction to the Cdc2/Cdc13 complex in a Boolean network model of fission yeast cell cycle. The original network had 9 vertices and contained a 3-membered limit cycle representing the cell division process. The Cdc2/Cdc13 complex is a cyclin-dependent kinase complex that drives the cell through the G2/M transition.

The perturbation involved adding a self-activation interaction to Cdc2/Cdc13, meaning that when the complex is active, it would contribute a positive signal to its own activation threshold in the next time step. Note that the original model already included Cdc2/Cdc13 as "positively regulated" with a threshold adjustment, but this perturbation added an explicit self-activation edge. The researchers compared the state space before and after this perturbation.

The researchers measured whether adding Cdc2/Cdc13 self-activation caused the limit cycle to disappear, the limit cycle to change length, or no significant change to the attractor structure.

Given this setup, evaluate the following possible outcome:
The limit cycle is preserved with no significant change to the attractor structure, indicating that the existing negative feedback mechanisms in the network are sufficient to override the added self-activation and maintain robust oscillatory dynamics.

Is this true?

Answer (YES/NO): NO